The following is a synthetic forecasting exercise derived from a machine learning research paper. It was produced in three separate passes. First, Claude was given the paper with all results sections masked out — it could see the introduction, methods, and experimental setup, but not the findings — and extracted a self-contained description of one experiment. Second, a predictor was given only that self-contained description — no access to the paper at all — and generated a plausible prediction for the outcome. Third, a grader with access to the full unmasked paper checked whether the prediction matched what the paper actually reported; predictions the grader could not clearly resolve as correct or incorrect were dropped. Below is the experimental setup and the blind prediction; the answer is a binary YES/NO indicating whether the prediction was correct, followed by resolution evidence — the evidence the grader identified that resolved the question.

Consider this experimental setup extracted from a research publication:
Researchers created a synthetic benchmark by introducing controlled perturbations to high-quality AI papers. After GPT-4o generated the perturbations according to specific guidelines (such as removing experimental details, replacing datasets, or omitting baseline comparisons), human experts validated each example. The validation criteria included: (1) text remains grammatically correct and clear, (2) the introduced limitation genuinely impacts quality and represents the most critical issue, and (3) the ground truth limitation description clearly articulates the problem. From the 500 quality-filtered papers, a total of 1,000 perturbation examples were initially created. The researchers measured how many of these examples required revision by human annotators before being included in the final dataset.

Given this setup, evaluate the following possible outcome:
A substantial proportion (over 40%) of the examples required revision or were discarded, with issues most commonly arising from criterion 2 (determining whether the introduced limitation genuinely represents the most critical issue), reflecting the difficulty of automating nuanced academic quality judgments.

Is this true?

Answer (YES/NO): NO